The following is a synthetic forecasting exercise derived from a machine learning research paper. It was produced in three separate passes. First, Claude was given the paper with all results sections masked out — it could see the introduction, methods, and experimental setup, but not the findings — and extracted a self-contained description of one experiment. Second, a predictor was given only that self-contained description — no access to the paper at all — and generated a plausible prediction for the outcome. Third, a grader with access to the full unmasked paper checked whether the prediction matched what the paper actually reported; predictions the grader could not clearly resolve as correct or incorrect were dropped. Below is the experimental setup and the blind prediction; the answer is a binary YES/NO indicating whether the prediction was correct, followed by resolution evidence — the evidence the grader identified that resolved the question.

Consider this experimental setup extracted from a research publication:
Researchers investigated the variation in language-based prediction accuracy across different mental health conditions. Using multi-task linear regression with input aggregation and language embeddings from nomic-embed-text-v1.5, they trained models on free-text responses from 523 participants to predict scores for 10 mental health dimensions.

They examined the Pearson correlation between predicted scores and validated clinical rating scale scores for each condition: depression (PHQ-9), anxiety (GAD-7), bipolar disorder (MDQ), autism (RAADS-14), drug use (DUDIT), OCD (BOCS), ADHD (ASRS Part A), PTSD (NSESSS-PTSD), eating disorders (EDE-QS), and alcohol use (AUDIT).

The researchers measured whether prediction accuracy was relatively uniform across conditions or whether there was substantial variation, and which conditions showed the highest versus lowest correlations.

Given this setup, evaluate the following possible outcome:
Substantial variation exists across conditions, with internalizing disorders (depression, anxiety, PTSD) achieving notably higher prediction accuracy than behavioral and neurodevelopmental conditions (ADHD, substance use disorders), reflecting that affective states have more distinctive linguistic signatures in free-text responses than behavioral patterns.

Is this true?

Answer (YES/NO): NO